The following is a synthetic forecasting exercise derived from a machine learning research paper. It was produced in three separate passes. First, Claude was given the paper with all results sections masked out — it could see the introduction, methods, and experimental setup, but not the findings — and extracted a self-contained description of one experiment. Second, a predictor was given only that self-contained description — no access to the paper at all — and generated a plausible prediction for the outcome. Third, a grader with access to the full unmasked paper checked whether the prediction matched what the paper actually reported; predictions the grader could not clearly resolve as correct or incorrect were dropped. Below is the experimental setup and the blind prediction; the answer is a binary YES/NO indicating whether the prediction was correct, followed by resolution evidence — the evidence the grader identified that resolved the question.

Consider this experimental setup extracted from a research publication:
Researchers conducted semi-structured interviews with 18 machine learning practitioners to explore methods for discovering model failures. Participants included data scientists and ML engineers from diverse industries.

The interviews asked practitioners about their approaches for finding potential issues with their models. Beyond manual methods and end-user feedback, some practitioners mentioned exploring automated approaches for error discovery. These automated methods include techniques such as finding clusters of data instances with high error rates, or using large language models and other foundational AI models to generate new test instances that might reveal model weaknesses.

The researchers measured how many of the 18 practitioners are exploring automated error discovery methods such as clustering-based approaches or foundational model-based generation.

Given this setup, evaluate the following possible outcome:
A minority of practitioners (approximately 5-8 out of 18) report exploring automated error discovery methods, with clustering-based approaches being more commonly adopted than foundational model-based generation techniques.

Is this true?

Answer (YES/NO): NO